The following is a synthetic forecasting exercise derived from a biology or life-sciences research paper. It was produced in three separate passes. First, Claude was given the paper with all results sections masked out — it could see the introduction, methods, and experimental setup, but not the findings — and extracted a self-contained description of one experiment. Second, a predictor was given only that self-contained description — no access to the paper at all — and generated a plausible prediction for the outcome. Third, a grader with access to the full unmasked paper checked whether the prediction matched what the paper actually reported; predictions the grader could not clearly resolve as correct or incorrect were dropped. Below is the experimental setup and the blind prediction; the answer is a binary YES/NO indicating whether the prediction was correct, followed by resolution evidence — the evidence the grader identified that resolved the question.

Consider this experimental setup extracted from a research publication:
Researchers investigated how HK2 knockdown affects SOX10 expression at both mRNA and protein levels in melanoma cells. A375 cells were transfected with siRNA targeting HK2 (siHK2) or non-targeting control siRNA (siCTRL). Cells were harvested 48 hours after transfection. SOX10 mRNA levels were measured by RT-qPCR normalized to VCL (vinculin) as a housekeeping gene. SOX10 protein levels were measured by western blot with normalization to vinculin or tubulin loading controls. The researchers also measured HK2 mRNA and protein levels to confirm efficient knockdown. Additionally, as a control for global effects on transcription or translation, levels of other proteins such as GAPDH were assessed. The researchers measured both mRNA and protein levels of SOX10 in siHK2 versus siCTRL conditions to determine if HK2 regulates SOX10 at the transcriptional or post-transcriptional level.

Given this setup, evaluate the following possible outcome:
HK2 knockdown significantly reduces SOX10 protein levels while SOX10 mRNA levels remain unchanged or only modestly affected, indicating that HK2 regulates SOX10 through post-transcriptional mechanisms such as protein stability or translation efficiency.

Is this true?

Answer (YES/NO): YES